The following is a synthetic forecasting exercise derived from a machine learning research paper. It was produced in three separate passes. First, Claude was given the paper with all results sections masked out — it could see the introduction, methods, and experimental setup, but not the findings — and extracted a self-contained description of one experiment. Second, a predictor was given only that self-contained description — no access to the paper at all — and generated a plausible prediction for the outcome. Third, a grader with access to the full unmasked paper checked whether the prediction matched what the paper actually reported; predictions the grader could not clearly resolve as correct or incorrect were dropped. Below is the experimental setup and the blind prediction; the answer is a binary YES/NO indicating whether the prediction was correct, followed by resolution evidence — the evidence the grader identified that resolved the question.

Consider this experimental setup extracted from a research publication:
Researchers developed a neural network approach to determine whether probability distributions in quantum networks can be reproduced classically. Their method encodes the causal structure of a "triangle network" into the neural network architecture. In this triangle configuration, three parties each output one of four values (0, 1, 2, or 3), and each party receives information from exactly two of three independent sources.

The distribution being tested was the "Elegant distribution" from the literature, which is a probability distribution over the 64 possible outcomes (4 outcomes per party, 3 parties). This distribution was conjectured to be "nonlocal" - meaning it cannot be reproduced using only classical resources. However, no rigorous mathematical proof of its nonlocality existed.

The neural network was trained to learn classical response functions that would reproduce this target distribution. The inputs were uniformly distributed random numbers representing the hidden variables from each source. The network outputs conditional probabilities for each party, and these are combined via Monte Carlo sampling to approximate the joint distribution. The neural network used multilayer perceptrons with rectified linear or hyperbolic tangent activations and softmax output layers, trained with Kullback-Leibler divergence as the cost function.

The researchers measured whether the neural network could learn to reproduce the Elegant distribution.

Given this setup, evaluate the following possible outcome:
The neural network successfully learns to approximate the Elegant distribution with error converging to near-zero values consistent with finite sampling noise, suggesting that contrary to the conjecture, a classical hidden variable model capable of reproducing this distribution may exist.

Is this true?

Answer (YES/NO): NO